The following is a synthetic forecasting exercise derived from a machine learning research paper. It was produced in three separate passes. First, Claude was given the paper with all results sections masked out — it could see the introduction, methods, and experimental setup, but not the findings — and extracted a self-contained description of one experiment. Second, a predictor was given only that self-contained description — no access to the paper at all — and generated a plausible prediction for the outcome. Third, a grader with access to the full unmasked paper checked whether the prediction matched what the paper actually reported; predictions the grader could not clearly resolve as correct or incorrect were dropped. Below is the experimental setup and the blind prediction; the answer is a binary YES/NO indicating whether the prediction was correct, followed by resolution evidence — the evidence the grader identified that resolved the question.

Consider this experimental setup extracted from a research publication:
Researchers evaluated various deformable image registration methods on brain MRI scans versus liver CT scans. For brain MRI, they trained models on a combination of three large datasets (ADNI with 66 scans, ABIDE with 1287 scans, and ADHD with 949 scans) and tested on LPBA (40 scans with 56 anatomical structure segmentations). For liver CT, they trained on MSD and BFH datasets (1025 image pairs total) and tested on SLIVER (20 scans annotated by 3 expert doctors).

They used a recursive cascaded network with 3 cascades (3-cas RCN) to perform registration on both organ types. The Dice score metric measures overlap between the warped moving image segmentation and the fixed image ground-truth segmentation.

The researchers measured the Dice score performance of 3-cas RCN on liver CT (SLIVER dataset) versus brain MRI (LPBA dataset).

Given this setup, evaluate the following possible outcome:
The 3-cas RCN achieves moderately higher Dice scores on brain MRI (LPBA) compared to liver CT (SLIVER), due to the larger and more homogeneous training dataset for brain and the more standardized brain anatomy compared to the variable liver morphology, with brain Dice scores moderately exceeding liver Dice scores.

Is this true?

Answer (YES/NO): NO